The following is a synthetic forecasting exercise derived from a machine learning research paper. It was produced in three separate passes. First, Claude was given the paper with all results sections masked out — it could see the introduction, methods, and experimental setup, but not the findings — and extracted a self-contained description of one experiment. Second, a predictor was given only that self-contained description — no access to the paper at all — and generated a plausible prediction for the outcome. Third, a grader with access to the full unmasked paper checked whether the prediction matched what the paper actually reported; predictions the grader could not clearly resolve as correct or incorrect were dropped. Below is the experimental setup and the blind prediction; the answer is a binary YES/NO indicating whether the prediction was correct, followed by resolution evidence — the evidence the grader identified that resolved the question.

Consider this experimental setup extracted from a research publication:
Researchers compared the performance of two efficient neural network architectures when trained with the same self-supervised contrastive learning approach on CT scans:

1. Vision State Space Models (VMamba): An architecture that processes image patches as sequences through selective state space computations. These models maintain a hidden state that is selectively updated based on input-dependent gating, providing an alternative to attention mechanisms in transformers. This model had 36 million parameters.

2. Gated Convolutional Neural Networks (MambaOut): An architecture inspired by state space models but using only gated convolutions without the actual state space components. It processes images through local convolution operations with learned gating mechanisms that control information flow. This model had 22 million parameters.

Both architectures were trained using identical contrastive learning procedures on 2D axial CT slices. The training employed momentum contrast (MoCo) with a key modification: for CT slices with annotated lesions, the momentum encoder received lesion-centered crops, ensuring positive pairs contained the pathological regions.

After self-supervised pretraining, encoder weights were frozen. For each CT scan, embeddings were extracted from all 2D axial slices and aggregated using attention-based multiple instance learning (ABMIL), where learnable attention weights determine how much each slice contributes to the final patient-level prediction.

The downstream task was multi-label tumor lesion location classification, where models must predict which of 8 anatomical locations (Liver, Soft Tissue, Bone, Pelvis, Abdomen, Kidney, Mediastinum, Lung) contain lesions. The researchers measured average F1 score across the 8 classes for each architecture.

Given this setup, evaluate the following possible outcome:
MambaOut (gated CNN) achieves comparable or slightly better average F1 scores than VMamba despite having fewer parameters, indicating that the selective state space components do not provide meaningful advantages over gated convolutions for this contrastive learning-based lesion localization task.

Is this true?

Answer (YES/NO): YES